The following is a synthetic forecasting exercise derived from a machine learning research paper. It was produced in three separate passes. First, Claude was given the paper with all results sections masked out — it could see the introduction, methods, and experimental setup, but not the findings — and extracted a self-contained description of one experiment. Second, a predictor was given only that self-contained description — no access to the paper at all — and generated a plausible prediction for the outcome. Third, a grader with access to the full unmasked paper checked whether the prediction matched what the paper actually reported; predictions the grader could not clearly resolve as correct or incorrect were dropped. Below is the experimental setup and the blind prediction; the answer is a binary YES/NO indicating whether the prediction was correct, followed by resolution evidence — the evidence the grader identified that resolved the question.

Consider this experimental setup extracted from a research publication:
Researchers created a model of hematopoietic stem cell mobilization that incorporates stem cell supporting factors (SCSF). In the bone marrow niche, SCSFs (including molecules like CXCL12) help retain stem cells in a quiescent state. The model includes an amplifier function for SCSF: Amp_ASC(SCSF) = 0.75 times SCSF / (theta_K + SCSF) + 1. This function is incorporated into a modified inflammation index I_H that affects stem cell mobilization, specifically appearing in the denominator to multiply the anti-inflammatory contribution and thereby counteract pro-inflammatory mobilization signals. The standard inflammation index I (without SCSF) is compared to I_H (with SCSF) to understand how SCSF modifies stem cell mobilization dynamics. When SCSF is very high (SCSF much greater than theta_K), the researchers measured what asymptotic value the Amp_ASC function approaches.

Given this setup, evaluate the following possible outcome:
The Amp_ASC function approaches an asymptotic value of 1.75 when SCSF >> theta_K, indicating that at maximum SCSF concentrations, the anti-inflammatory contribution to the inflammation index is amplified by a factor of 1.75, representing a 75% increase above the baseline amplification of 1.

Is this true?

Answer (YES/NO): YES